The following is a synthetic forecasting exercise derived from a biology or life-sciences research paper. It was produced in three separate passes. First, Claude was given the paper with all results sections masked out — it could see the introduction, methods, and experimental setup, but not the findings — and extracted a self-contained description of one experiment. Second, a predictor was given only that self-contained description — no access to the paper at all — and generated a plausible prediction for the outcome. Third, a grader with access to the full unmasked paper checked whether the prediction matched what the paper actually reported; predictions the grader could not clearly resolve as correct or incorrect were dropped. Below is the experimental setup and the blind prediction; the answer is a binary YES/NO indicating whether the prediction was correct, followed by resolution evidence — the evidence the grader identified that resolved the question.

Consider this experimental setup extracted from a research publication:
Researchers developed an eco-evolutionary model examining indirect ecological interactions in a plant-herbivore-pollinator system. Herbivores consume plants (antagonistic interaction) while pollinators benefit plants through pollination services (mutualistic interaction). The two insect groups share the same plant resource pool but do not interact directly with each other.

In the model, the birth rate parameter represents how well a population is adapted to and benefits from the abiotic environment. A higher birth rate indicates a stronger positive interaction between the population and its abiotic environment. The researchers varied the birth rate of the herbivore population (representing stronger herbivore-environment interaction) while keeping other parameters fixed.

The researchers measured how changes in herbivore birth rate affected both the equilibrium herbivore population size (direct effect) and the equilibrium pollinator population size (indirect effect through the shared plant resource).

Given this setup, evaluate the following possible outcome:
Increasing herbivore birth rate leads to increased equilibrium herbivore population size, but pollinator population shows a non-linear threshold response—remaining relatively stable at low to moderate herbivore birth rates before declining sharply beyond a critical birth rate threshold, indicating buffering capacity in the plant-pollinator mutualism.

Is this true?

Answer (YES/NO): NO